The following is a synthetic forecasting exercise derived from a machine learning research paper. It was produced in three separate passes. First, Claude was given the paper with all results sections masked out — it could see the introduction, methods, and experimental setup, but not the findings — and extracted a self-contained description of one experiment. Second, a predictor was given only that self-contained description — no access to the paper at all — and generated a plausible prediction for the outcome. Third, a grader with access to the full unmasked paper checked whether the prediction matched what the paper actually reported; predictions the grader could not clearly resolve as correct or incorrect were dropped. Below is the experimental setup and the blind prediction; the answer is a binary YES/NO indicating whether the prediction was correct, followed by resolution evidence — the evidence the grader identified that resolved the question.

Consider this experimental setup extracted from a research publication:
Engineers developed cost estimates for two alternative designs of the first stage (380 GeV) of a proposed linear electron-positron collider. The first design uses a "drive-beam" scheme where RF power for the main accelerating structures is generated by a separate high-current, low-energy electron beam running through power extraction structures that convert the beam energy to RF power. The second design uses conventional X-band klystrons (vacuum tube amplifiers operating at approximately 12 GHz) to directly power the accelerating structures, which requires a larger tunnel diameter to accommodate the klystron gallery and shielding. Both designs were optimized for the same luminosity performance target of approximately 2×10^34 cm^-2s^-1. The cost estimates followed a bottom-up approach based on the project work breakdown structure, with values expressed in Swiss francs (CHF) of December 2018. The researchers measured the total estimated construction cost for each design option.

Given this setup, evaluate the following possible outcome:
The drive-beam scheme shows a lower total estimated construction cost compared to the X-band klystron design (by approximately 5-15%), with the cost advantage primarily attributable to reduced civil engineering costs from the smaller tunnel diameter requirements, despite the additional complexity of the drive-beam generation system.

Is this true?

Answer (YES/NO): NO